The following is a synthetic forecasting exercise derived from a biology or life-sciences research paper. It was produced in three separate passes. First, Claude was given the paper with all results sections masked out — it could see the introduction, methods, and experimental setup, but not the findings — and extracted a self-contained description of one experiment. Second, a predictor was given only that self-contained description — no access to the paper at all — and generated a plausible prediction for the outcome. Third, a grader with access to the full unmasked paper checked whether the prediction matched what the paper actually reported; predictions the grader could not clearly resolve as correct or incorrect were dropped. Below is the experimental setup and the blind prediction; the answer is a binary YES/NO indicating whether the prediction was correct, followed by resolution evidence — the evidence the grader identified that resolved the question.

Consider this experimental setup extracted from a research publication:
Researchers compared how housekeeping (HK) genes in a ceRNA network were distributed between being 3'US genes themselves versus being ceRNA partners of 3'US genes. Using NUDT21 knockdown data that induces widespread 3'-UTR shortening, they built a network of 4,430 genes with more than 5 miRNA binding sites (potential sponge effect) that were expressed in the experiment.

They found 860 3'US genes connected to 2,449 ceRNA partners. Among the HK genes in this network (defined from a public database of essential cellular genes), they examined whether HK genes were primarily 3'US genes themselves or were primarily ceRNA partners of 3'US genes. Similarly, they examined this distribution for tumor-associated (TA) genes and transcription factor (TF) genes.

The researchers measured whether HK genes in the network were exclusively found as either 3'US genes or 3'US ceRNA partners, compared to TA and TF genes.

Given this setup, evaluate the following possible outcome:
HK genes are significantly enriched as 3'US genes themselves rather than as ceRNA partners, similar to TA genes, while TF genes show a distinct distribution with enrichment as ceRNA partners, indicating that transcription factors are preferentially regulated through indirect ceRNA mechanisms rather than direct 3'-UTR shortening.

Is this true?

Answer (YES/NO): NO